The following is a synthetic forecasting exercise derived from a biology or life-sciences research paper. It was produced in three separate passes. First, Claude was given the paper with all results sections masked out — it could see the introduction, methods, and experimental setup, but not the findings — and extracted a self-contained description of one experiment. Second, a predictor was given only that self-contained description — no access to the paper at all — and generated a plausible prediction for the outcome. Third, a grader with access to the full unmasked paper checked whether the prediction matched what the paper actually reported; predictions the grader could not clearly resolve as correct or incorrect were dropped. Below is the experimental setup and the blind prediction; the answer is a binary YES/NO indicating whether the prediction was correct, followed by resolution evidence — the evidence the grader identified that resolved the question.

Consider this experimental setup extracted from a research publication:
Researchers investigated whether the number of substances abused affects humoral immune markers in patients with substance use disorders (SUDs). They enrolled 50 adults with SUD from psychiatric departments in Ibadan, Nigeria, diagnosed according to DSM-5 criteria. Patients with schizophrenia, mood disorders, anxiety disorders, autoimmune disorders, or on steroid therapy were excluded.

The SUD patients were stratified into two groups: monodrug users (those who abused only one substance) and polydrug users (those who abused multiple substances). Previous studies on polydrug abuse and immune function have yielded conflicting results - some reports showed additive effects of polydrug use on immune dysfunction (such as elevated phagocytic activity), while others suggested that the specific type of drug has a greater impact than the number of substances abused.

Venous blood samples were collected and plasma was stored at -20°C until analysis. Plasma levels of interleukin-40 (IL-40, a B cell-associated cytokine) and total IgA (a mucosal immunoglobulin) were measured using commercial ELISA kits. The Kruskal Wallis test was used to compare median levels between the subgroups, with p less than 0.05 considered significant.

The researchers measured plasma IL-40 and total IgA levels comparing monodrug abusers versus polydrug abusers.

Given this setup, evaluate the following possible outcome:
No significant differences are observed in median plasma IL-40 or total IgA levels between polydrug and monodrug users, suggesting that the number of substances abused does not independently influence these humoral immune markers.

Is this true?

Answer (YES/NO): YES